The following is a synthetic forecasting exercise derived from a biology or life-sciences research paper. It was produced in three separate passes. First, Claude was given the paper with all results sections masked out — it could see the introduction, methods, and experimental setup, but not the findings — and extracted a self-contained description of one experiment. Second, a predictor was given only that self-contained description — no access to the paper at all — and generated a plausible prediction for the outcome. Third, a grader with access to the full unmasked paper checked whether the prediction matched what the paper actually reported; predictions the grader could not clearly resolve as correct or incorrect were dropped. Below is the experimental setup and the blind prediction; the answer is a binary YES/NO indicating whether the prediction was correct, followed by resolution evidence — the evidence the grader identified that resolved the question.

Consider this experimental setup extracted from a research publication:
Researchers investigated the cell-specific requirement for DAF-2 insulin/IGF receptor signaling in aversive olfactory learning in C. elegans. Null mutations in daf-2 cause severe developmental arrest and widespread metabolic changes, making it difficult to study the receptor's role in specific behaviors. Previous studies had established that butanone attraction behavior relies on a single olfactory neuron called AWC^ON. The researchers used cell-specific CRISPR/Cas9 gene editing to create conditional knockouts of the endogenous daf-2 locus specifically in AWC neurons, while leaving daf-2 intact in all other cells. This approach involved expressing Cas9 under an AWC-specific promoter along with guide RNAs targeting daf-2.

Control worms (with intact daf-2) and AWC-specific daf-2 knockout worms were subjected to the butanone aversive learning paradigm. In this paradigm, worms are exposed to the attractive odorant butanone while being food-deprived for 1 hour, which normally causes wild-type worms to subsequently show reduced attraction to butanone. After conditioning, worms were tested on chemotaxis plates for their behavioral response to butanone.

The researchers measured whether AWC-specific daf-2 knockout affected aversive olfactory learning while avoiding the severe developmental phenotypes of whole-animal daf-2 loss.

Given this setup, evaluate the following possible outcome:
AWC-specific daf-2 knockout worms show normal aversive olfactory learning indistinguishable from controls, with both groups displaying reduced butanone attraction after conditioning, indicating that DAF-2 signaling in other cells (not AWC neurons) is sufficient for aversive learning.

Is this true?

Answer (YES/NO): NO